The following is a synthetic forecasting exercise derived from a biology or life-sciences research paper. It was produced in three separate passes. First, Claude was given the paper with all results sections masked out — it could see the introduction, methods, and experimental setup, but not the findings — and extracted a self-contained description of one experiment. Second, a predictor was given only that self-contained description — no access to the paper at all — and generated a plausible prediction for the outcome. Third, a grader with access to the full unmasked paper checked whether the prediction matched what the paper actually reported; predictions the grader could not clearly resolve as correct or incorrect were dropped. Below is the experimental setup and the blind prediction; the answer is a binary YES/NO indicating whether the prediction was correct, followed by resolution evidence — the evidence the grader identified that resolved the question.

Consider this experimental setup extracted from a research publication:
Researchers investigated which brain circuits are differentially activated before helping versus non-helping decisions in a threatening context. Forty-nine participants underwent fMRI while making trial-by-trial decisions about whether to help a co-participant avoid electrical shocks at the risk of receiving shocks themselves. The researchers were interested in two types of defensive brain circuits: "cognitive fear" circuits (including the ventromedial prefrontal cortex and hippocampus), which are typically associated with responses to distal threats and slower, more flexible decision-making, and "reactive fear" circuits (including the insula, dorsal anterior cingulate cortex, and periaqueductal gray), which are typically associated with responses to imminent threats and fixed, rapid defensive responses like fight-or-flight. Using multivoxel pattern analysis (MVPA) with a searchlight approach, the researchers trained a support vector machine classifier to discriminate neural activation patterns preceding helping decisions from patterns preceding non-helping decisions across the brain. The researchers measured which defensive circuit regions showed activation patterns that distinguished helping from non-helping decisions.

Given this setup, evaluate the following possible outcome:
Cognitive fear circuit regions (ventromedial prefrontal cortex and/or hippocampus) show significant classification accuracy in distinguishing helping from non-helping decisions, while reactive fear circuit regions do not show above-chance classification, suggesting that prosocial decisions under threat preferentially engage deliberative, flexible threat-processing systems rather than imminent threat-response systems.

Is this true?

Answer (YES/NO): NO